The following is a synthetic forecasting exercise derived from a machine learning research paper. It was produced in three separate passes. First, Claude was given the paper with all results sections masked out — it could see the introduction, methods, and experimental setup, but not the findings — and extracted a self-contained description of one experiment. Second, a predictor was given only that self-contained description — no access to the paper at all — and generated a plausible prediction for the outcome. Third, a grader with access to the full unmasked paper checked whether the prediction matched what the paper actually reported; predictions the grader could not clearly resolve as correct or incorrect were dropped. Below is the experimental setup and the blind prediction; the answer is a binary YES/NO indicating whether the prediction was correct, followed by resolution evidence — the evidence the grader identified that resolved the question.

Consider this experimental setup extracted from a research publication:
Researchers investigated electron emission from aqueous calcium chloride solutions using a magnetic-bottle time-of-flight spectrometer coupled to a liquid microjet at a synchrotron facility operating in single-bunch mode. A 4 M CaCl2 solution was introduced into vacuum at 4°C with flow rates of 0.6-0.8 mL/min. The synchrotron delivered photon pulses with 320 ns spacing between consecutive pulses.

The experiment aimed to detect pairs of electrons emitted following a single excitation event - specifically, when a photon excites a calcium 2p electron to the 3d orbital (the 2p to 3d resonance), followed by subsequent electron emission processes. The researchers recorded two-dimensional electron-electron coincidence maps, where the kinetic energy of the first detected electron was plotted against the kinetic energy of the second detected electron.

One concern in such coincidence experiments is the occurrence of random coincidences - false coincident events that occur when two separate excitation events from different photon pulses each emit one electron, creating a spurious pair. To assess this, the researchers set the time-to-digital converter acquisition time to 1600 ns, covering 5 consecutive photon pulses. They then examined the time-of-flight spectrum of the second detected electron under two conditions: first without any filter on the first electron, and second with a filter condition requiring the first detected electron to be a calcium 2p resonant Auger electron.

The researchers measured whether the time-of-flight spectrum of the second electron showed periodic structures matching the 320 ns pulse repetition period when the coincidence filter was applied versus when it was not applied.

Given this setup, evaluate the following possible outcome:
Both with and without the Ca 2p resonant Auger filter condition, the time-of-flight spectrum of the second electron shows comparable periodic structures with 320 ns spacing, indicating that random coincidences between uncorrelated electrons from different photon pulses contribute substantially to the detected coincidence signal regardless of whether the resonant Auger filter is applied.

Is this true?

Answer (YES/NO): NO